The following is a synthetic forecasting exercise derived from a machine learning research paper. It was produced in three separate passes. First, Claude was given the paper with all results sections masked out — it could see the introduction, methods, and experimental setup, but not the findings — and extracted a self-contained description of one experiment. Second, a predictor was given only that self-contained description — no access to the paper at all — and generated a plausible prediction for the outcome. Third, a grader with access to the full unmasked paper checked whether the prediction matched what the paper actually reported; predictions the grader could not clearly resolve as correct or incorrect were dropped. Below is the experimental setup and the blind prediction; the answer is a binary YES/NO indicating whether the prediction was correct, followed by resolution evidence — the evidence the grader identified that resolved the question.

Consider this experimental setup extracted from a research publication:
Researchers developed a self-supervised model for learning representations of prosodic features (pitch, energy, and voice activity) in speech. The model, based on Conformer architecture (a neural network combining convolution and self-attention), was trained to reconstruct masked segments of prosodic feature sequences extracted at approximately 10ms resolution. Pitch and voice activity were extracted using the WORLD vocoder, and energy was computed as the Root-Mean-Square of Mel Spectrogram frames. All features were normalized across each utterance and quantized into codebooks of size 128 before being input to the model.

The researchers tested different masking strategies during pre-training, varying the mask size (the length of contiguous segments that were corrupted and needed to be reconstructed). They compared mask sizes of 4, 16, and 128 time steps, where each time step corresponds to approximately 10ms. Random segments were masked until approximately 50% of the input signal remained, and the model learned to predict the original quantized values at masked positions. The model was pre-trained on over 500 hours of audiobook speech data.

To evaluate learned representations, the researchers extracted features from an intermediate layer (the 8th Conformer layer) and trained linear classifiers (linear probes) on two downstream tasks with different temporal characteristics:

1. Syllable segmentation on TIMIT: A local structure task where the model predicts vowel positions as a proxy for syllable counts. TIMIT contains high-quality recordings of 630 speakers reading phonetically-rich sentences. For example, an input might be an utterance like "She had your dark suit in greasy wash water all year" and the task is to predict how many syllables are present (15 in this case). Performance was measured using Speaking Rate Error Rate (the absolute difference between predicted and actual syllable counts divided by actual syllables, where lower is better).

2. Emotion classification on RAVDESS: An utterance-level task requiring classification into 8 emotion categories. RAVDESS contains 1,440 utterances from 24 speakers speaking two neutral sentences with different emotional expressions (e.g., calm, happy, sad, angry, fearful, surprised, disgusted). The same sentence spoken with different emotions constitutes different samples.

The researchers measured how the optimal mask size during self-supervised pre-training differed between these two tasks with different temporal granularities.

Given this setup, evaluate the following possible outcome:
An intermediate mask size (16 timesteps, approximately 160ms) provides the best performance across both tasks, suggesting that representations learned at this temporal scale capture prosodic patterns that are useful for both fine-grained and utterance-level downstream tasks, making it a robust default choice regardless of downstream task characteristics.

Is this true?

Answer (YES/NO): NO